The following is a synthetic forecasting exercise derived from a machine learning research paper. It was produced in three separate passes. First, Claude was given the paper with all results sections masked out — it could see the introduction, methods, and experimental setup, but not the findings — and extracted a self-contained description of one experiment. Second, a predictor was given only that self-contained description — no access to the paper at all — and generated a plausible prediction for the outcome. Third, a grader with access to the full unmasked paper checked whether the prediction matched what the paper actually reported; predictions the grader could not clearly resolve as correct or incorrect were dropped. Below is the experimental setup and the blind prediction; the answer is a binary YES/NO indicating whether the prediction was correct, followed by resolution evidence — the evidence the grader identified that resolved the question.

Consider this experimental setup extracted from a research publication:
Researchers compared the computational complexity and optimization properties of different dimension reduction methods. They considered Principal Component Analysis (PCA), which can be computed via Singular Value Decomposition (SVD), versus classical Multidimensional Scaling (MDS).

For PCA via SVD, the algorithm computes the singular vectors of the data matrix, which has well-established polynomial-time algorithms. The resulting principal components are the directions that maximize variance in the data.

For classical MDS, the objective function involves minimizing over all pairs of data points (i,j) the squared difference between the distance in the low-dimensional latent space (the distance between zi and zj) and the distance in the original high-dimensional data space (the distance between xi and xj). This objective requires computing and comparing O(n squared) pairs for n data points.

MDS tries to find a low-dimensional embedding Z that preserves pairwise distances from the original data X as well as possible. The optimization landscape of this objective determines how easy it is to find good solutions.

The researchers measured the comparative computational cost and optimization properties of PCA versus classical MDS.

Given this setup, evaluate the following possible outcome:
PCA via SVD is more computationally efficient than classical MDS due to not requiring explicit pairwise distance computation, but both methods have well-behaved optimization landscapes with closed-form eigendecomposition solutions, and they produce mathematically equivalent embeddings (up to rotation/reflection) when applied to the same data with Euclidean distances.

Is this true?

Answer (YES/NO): NO